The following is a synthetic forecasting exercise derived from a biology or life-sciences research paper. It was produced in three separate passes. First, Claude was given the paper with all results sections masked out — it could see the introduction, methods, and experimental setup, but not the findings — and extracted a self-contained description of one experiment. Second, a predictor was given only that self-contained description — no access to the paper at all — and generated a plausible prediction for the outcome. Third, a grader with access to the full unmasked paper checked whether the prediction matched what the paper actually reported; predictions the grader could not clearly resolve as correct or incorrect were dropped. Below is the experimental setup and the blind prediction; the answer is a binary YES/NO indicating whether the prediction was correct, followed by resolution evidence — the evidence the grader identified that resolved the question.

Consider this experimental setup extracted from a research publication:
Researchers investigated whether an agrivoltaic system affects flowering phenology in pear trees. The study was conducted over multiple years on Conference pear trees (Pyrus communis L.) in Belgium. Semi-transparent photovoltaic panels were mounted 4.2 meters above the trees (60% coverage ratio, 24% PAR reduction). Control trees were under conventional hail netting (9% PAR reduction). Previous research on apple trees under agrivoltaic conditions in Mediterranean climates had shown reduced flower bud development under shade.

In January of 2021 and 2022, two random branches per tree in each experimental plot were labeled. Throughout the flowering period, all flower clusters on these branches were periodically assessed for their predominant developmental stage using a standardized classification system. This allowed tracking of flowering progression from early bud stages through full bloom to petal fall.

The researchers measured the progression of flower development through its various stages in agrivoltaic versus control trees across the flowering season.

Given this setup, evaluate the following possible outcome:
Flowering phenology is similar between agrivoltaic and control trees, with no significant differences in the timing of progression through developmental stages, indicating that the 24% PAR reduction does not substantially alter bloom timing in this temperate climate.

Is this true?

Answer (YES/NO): YES